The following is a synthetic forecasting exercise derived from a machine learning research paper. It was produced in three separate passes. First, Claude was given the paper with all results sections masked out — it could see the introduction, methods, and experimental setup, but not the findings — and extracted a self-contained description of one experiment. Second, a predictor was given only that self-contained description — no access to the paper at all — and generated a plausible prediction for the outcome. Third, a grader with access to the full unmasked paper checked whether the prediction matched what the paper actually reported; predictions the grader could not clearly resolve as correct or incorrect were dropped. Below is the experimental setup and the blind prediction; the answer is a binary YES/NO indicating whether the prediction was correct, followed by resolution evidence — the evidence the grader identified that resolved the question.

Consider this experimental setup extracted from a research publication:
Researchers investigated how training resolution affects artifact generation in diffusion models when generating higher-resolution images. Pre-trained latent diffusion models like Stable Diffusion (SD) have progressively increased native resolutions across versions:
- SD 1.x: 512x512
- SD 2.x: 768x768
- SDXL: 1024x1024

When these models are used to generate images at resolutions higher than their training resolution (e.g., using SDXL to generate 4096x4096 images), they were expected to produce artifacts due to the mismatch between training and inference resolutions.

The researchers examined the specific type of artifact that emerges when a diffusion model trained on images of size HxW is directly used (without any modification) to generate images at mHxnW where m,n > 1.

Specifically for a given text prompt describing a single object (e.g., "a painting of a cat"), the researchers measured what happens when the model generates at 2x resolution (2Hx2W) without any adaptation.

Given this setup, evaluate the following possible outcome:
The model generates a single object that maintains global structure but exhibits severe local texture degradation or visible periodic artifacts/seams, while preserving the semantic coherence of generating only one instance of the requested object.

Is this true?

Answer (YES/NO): NO